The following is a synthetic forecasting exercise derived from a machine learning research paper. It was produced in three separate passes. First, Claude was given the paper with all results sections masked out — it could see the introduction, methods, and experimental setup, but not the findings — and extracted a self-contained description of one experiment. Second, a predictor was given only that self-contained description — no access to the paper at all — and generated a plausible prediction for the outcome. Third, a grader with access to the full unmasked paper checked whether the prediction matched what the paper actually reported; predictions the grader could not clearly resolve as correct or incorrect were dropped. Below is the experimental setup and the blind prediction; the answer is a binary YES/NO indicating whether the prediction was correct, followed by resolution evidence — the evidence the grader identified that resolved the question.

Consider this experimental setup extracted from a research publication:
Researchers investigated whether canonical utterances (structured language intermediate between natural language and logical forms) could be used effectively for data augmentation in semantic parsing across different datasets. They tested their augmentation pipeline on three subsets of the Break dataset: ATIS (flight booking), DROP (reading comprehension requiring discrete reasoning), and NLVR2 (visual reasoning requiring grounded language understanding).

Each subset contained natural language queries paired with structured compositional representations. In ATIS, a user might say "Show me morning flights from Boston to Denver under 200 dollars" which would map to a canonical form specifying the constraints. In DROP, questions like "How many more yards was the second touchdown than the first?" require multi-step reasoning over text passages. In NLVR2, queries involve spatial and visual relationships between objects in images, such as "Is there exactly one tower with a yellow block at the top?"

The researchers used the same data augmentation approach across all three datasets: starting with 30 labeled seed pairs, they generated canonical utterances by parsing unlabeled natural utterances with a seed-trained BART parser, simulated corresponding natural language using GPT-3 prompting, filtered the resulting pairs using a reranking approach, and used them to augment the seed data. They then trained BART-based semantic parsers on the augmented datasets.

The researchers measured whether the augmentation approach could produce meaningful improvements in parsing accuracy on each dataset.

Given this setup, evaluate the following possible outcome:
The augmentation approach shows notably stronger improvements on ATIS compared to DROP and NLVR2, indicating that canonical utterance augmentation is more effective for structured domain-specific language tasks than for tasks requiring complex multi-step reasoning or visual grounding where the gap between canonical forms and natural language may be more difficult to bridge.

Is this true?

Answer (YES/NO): NO